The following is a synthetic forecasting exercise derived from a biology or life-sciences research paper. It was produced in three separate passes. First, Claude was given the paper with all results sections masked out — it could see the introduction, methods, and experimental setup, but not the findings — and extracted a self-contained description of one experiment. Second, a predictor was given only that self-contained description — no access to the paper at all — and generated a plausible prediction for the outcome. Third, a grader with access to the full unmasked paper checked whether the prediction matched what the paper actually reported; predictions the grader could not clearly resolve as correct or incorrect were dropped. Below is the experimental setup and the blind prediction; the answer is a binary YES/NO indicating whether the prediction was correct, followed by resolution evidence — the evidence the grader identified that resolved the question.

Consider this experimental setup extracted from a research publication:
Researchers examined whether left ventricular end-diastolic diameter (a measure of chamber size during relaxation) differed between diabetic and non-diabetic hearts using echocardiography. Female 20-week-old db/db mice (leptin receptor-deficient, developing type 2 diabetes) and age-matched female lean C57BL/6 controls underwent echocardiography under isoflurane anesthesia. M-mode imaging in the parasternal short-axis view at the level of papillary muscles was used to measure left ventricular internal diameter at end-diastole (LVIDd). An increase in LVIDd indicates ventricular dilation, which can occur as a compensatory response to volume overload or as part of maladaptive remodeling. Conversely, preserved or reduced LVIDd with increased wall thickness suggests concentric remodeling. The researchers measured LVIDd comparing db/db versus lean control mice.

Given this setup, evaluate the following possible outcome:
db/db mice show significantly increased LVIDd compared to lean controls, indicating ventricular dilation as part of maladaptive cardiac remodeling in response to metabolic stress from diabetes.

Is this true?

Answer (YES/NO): YES